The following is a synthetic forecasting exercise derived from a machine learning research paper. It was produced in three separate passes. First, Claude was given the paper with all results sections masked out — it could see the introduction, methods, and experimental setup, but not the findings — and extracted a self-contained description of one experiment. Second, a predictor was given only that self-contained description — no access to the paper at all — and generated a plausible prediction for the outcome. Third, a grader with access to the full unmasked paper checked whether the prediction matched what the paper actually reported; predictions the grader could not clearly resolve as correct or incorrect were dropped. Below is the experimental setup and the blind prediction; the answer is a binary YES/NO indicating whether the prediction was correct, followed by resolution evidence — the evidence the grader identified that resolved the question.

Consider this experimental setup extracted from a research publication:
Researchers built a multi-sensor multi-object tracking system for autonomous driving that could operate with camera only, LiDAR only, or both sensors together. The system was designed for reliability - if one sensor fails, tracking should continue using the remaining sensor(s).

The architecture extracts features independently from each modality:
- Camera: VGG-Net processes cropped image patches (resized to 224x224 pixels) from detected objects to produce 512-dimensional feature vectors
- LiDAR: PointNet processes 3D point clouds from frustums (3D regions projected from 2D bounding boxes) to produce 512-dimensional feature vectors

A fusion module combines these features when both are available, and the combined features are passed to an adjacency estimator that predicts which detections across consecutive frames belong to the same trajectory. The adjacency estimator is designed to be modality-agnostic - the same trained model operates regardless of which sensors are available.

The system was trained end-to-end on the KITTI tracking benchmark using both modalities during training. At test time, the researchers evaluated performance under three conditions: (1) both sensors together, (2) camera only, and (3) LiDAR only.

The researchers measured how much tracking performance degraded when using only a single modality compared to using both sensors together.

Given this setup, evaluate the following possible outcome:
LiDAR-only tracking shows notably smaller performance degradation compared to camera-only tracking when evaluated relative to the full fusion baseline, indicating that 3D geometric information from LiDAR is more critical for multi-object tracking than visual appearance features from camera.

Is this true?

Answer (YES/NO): NO